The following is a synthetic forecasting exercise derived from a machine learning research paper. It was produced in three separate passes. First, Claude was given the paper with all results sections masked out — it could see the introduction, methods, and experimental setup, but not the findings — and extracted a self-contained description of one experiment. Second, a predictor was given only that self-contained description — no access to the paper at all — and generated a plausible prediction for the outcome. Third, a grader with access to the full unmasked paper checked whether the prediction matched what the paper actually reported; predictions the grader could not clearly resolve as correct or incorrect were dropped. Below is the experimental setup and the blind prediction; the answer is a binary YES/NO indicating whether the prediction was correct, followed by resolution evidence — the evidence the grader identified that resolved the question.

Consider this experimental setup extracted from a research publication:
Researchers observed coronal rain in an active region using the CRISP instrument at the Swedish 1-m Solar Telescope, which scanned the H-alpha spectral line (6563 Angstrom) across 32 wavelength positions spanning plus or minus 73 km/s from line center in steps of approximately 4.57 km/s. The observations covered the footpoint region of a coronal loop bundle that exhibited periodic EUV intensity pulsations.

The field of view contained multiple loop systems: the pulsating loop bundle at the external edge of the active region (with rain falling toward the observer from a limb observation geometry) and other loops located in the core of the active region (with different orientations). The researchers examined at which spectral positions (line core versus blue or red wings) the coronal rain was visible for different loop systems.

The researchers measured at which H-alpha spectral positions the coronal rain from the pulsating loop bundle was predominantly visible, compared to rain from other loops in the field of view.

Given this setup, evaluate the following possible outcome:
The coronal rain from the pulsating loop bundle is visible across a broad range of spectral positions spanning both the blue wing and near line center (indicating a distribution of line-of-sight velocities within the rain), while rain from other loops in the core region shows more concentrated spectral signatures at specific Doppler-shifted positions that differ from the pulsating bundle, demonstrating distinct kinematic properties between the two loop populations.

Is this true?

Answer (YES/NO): NO